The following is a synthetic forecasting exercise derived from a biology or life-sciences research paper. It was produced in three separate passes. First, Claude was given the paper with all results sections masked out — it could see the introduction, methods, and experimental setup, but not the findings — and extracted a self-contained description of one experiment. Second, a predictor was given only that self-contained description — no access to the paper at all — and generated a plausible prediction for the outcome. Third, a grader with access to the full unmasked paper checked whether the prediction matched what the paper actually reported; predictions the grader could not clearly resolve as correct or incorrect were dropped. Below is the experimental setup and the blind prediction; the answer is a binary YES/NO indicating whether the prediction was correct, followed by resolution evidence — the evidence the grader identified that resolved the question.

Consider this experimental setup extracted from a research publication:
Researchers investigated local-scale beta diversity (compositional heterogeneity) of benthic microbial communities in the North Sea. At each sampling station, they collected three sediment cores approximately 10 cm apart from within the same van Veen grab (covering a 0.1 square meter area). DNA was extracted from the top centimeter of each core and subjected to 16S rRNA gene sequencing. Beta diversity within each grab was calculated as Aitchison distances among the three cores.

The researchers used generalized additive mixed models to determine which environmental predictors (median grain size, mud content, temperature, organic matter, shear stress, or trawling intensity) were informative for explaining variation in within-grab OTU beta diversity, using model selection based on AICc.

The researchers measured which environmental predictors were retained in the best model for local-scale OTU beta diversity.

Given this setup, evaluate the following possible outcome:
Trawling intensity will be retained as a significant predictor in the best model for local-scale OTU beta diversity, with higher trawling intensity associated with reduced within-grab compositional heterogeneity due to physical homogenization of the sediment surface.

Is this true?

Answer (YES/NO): NO